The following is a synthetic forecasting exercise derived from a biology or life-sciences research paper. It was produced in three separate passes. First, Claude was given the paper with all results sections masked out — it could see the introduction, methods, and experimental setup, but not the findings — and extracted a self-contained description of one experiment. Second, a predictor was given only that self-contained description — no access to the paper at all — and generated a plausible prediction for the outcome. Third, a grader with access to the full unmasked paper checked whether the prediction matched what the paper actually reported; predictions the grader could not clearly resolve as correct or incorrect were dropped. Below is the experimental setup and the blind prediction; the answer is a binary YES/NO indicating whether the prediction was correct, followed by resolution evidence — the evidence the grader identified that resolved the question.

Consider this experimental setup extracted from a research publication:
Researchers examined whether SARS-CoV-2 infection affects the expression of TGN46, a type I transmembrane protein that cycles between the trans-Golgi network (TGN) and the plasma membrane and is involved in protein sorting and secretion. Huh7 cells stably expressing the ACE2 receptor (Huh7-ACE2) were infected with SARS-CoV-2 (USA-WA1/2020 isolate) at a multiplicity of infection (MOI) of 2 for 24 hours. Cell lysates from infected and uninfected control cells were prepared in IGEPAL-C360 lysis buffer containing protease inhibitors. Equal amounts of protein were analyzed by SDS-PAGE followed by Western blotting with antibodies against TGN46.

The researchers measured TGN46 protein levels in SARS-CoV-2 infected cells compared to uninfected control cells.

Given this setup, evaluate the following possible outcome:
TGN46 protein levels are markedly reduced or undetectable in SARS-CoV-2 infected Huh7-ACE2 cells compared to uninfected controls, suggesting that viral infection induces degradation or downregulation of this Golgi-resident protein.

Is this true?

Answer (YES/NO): NO